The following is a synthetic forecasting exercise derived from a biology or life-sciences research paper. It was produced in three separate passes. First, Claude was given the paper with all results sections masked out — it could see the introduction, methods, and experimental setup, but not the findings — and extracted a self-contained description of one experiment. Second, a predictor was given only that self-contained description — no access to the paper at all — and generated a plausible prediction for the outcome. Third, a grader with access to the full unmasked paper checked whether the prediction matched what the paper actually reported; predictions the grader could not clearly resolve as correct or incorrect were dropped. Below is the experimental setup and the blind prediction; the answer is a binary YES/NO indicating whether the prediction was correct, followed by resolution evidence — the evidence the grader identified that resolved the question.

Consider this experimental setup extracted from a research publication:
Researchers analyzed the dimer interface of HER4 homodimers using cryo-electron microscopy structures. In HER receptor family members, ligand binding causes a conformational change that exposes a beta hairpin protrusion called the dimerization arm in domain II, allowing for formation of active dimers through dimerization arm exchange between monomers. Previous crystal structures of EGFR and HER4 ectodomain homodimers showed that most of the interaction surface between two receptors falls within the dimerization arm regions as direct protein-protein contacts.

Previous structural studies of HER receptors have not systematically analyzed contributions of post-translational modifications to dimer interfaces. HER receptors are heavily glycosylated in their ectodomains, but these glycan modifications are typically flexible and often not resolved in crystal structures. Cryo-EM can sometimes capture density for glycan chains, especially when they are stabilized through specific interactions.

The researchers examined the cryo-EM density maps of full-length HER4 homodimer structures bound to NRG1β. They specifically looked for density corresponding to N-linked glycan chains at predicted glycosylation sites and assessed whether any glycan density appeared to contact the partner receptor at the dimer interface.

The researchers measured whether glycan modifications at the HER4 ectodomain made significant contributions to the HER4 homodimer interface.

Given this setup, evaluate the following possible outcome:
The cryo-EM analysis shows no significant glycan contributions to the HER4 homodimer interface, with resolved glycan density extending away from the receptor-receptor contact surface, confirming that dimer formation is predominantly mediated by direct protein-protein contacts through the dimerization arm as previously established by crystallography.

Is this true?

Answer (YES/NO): NO